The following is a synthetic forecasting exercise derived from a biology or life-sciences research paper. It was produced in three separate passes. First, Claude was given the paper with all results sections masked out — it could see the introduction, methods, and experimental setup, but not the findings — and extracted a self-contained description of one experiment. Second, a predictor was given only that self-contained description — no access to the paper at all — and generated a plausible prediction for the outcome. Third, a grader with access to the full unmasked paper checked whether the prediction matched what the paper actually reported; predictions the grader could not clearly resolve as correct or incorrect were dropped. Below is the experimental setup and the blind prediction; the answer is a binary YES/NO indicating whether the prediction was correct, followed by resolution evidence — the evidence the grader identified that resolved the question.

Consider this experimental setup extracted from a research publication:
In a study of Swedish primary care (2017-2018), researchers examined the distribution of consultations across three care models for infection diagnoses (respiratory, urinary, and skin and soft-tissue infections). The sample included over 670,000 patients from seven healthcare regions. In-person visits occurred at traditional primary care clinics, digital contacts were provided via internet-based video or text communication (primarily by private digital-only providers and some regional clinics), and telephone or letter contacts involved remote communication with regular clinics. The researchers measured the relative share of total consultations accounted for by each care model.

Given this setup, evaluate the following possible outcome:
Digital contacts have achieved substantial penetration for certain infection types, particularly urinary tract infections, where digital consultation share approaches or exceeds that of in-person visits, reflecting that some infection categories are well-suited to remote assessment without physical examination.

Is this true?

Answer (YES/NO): NO